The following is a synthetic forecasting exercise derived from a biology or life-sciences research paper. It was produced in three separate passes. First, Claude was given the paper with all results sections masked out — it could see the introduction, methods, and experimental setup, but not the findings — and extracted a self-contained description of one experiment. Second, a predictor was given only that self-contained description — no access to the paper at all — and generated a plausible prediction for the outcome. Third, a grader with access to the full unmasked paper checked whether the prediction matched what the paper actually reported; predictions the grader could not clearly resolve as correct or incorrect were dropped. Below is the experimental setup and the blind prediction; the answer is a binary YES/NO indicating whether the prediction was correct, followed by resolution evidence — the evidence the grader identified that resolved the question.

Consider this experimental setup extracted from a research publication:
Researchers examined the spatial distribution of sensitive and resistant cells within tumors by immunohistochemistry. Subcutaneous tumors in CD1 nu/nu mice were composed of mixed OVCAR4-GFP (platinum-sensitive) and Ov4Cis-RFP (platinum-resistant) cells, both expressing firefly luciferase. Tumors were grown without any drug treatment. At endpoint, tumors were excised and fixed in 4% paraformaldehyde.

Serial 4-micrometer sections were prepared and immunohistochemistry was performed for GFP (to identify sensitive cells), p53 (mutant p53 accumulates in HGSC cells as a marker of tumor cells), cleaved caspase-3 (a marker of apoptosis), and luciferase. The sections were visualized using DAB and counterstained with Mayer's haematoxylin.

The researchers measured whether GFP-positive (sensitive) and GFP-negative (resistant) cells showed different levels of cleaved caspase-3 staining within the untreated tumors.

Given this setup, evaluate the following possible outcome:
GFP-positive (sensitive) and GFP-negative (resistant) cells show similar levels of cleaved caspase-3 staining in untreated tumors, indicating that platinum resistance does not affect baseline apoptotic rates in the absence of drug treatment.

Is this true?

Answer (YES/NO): NO